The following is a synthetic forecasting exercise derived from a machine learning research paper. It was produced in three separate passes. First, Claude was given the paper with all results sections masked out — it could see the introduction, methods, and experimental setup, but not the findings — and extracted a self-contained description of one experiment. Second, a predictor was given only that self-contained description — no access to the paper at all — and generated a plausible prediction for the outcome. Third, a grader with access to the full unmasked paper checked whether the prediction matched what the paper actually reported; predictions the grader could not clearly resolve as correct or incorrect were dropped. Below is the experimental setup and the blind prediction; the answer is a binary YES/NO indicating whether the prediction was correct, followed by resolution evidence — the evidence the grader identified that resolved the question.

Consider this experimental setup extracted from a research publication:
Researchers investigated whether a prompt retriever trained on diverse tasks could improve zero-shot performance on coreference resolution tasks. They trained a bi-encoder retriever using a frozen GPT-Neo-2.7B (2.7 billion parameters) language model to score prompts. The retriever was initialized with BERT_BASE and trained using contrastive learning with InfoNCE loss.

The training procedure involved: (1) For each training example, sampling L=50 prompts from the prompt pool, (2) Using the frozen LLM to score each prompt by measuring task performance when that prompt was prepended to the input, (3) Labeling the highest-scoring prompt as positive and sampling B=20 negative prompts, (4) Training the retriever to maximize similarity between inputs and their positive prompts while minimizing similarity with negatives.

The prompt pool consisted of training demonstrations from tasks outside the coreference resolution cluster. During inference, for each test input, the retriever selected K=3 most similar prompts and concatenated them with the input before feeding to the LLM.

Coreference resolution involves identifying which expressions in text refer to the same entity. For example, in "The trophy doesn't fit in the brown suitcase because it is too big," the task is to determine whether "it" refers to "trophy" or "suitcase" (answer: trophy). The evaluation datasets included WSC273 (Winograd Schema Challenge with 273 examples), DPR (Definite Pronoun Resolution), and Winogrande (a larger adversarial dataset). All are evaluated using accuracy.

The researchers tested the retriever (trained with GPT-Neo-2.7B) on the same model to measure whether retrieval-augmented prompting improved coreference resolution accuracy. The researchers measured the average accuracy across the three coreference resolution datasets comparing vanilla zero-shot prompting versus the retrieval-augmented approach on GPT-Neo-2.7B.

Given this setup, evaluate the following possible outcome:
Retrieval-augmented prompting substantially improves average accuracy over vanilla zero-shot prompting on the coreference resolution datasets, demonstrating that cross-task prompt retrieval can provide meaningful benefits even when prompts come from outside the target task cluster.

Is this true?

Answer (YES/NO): NO